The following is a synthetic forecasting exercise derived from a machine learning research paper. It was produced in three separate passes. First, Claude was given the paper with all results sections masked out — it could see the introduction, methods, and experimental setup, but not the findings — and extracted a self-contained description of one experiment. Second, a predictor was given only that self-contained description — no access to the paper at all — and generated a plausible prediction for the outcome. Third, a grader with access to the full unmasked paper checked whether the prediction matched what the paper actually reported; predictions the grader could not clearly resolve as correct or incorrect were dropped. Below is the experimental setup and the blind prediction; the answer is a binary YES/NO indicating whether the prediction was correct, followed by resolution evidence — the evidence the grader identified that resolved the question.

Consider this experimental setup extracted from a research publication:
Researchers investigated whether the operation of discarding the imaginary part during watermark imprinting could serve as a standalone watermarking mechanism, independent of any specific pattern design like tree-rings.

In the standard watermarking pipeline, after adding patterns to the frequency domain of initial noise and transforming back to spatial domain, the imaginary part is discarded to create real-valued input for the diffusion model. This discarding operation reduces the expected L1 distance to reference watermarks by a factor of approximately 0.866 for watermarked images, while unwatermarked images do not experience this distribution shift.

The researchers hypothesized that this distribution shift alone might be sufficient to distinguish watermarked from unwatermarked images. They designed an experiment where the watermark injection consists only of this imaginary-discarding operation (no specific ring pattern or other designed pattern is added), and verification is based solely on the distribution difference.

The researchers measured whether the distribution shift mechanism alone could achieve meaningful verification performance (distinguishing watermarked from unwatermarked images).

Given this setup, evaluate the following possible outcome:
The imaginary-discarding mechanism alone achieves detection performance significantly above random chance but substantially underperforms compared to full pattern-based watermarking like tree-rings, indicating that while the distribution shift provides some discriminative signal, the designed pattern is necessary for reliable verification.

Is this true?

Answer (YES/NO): NO